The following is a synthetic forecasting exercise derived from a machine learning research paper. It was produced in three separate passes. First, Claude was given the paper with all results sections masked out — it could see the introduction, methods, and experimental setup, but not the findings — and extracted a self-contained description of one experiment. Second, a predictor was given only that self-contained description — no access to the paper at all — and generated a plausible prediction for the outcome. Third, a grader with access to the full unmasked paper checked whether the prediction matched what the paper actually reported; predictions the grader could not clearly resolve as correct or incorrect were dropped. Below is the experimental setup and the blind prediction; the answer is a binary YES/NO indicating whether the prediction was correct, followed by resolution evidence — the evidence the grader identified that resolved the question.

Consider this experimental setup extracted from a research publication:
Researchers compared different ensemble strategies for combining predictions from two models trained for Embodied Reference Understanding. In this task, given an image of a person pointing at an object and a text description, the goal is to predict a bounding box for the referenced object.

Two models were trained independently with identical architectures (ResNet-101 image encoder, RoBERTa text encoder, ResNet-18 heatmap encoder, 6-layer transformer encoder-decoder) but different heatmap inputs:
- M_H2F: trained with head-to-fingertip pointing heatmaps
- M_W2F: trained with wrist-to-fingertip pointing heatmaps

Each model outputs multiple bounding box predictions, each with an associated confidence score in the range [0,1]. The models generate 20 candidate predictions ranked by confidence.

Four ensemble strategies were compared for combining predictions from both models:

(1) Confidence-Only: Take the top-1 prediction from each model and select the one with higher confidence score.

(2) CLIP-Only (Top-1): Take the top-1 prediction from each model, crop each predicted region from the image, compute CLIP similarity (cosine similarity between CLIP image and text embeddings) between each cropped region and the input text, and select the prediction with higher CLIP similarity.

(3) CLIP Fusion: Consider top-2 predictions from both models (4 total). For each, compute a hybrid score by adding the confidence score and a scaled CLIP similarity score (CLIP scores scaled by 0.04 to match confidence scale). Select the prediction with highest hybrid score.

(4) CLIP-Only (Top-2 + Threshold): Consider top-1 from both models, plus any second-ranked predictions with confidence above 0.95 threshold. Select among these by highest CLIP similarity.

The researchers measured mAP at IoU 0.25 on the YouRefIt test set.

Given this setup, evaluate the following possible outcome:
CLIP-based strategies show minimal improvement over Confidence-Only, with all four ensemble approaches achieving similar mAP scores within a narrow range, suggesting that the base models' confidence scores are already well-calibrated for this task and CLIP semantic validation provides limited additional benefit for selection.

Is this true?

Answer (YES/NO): YES